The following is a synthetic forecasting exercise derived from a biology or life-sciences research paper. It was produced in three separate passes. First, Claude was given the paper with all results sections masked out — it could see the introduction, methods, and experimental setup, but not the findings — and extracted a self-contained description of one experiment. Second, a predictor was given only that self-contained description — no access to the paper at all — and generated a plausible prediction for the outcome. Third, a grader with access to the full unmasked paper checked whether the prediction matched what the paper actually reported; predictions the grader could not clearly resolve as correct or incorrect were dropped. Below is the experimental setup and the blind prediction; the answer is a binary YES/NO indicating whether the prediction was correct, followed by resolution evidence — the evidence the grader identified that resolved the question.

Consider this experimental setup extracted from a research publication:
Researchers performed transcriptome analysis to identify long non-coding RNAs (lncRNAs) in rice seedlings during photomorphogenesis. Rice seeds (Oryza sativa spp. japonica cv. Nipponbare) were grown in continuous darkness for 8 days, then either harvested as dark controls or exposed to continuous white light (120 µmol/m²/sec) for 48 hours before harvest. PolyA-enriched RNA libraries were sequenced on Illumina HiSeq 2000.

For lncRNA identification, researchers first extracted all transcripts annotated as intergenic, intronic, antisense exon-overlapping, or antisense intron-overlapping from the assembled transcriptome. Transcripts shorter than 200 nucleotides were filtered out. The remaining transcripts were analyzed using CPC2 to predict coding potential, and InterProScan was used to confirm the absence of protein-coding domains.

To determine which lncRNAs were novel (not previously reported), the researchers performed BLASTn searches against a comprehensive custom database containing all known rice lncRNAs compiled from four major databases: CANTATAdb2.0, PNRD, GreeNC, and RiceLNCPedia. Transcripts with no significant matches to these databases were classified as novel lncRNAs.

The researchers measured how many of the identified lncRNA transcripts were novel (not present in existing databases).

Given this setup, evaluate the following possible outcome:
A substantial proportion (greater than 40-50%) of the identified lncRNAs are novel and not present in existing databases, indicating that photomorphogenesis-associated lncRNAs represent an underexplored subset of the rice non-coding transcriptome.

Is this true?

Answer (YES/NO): YES